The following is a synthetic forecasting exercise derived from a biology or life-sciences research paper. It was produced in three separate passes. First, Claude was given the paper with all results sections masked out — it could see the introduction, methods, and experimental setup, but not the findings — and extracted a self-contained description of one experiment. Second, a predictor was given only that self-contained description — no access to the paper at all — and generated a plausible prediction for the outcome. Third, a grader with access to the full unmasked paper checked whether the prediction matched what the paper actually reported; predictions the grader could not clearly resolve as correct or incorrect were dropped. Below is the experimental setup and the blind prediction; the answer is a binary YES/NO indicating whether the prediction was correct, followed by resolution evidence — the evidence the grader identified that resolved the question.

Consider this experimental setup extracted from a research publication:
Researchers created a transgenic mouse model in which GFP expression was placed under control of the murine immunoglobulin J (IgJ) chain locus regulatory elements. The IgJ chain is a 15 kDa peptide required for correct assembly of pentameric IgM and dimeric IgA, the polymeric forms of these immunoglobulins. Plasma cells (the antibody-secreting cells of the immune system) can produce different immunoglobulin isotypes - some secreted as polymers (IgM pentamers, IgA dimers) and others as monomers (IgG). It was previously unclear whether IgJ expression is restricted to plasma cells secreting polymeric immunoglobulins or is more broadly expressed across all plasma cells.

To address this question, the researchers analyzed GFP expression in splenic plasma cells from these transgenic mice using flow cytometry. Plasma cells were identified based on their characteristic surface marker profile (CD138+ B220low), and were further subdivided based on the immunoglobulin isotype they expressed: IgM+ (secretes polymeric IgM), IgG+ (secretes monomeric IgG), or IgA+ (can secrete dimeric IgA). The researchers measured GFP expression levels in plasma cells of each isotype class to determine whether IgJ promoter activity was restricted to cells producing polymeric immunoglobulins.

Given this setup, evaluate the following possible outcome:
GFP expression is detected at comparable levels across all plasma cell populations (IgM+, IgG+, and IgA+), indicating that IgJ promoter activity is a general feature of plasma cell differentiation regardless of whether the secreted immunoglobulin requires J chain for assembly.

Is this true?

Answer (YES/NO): YES